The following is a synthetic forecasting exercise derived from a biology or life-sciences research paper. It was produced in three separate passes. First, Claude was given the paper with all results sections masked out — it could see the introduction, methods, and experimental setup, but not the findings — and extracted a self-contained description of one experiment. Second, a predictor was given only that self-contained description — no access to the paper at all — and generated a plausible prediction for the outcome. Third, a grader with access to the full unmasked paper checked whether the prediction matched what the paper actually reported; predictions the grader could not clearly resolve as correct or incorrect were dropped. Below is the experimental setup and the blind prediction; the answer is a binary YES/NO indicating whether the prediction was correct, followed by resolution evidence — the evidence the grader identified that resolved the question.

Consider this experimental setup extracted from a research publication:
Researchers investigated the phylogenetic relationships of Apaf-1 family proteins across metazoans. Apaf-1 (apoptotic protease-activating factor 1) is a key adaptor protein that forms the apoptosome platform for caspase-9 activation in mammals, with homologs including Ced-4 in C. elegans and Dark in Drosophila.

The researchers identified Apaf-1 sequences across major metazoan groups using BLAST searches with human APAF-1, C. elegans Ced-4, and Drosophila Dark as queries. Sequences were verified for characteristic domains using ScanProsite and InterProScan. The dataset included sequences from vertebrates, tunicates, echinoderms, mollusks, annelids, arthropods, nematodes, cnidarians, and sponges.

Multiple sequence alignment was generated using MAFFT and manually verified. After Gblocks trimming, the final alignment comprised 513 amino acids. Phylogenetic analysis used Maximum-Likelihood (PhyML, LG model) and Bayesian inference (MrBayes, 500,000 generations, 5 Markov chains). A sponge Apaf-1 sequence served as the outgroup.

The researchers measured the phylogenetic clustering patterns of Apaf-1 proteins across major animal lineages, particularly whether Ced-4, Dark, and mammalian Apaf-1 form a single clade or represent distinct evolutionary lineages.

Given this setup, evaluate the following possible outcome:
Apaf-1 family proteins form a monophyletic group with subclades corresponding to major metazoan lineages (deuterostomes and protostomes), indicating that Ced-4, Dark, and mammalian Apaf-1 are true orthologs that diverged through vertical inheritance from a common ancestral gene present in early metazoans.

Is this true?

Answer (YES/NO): NO